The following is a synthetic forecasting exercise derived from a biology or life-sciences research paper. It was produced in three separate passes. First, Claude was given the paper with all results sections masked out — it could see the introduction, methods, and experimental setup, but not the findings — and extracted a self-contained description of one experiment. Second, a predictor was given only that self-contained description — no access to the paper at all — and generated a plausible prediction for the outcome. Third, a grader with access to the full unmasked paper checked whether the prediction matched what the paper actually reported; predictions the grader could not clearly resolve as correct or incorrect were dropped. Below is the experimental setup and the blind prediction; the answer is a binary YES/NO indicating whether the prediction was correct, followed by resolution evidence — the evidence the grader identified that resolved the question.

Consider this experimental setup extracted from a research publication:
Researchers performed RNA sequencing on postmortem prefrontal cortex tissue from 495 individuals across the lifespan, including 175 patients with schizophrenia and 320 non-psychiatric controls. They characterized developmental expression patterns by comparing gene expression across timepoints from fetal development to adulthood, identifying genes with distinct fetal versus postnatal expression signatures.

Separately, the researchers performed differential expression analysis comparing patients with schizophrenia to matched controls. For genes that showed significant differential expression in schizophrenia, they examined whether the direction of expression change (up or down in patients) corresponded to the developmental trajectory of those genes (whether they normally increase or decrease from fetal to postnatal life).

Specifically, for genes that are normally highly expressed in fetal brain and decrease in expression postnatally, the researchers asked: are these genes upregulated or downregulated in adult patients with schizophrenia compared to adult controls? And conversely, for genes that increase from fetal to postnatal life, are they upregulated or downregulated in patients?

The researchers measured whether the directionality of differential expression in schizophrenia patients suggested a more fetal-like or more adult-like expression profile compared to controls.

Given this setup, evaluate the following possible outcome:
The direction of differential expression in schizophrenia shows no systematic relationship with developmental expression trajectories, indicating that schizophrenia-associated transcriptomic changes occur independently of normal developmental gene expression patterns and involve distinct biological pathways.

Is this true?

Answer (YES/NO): NO